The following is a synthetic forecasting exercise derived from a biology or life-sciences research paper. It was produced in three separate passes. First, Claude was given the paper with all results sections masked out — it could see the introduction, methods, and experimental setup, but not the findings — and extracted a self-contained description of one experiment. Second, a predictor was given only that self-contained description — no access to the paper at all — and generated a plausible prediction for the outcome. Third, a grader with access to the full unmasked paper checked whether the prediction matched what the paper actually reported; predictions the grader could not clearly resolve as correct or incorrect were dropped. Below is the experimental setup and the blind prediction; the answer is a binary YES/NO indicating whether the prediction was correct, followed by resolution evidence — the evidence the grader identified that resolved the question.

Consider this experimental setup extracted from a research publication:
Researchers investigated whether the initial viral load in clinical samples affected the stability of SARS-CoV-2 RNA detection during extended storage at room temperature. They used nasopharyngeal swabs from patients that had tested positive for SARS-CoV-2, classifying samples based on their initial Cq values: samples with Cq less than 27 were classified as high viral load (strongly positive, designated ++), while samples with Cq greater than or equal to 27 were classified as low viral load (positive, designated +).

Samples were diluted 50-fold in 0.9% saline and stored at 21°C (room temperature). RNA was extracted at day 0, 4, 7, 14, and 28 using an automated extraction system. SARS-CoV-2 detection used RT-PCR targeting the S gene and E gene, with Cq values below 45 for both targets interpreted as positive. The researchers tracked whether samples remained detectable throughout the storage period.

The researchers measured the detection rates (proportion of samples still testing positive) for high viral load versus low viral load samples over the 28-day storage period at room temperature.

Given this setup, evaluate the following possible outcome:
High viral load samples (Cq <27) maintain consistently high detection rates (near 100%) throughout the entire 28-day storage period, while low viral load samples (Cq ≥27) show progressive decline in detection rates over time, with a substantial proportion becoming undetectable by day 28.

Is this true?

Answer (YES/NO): NO